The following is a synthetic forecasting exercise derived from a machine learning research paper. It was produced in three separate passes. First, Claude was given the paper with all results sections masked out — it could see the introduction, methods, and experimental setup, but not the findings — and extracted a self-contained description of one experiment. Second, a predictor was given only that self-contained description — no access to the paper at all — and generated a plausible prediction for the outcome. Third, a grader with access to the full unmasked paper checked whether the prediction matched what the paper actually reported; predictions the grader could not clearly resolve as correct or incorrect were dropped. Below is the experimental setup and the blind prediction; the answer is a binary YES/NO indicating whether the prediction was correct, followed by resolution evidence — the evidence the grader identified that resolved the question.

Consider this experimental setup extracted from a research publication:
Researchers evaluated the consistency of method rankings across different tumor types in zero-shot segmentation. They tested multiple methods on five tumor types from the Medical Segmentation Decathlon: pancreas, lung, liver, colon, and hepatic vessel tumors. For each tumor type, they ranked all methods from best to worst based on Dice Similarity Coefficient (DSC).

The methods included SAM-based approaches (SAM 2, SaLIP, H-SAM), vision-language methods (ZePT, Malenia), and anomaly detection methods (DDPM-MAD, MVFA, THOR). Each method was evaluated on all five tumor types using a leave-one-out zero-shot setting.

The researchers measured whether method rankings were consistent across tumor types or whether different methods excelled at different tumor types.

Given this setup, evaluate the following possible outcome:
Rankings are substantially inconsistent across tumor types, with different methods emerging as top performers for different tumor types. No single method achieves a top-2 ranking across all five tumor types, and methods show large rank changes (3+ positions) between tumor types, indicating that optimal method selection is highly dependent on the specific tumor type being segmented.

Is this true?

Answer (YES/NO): NO